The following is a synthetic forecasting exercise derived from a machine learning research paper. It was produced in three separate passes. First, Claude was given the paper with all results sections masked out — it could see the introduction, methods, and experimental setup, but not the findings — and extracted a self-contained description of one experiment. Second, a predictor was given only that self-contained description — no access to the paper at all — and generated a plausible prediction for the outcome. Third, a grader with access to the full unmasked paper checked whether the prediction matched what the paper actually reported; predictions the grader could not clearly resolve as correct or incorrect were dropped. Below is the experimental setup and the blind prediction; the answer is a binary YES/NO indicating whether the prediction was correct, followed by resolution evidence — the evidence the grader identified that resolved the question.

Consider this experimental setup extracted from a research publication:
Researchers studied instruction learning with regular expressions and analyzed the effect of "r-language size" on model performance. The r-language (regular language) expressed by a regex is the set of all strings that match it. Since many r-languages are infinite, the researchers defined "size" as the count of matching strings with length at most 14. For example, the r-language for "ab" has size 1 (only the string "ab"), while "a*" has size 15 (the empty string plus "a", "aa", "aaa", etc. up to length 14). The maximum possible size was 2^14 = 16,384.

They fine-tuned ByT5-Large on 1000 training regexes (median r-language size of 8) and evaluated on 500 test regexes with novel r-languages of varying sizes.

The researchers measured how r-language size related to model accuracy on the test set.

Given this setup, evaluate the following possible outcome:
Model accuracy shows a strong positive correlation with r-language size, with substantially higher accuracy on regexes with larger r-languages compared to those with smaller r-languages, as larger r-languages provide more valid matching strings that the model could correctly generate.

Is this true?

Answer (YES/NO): NO